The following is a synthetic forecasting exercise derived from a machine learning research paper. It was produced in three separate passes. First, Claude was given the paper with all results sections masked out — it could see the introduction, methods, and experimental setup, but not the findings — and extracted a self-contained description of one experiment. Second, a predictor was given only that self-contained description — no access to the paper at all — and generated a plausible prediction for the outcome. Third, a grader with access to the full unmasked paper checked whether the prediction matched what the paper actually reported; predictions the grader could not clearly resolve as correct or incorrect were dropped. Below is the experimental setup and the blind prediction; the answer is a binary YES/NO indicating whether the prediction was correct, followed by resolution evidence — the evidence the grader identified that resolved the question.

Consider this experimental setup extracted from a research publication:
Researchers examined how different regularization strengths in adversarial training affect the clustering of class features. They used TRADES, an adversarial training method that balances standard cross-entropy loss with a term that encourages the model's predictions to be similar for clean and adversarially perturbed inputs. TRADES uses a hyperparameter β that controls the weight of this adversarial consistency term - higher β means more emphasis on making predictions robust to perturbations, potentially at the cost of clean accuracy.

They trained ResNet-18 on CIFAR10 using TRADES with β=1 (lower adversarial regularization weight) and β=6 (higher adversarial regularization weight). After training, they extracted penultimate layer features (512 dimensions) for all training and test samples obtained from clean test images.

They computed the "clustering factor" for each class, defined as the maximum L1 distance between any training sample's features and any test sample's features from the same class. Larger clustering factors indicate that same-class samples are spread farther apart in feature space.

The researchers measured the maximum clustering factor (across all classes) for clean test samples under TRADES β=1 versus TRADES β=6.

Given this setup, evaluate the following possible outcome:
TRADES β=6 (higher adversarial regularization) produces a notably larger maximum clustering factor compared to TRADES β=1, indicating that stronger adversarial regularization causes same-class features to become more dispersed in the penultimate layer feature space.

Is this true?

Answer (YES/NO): YES